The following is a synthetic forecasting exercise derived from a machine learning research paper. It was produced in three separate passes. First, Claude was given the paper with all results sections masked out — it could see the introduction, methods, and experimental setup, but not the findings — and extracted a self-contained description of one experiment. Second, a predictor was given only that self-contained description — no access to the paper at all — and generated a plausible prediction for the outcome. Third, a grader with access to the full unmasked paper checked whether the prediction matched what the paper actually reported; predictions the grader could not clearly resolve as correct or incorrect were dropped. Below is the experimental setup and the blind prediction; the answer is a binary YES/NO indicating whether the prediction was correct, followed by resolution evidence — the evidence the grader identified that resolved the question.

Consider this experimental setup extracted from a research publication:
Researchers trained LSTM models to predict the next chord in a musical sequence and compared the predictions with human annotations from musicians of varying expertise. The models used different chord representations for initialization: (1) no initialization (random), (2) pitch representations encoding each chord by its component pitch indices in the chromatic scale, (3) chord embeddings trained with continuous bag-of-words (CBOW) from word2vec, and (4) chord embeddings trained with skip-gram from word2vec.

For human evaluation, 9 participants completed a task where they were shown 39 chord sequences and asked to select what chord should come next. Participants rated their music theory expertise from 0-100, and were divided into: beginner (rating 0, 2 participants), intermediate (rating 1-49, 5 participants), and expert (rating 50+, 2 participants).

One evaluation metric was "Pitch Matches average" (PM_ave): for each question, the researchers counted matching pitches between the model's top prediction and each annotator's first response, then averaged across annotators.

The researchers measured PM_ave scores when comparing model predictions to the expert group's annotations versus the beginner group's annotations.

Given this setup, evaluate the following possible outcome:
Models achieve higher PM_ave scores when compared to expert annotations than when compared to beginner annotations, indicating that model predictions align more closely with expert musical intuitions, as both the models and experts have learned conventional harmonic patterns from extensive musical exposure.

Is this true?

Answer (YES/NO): YES